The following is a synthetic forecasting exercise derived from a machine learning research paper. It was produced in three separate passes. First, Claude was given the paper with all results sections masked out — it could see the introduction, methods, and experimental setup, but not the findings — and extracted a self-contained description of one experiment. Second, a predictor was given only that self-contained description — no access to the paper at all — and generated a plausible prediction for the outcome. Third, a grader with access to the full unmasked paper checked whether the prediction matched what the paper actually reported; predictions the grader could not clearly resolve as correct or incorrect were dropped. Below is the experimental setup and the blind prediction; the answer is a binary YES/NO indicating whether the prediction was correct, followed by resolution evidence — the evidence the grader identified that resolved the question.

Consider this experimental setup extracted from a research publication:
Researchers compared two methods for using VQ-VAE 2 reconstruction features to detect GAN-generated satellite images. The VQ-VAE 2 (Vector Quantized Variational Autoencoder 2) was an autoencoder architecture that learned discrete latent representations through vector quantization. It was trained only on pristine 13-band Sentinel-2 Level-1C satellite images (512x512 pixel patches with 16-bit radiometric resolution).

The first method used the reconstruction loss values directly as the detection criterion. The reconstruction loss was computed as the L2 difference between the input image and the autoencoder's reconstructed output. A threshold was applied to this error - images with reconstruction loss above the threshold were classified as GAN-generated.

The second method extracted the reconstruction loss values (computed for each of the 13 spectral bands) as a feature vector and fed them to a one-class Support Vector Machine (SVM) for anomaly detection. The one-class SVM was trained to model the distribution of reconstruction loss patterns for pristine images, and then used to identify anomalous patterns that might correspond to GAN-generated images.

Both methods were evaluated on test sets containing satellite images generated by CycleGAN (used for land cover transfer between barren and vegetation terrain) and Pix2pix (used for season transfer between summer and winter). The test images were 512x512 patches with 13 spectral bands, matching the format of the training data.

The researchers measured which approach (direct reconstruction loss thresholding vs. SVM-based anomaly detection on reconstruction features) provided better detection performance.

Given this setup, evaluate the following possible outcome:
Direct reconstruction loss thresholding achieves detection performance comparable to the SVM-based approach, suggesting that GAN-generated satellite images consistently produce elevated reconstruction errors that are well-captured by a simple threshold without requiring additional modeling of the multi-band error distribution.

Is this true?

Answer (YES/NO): YES